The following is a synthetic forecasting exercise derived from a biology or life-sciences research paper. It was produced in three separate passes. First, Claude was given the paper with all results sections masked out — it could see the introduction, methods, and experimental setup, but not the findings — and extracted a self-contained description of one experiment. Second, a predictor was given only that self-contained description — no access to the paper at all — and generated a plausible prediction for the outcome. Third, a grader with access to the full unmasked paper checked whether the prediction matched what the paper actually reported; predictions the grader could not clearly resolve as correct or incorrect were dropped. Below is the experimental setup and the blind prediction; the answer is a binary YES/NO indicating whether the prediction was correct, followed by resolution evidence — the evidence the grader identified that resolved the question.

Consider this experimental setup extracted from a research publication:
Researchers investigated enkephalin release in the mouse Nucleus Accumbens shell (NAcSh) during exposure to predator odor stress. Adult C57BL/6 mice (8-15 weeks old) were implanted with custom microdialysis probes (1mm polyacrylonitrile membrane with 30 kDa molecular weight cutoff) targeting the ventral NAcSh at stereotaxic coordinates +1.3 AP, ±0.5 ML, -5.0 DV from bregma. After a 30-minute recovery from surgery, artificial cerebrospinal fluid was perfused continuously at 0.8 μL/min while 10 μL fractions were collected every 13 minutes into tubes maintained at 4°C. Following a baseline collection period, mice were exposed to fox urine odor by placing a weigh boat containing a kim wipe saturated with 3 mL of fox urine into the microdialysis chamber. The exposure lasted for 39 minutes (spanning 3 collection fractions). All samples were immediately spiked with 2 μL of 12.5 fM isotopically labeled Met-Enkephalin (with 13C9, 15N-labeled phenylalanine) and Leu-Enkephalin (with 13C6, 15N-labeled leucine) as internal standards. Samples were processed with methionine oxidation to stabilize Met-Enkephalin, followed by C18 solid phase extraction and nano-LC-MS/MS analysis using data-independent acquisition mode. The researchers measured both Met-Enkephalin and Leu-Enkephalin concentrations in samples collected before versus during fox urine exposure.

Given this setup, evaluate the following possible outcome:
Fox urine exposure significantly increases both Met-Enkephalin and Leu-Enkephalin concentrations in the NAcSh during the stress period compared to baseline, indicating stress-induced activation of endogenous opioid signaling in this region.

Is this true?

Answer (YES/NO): NO